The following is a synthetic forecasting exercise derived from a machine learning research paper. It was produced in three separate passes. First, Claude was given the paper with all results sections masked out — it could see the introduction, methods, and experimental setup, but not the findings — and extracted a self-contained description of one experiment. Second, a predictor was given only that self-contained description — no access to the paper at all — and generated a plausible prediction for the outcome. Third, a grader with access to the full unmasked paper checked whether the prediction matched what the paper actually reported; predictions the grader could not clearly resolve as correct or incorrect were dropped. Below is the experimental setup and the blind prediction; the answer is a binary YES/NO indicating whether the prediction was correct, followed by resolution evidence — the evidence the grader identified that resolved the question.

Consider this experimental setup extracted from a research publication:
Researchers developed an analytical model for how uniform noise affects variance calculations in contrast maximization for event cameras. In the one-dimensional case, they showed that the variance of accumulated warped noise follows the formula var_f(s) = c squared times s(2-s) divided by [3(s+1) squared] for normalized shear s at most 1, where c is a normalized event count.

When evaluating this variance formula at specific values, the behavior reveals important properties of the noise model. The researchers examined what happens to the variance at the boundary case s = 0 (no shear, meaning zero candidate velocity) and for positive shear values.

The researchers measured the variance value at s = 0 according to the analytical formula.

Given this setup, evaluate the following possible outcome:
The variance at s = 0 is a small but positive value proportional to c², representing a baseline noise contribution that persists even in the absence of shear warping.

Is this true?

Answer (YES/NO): NO